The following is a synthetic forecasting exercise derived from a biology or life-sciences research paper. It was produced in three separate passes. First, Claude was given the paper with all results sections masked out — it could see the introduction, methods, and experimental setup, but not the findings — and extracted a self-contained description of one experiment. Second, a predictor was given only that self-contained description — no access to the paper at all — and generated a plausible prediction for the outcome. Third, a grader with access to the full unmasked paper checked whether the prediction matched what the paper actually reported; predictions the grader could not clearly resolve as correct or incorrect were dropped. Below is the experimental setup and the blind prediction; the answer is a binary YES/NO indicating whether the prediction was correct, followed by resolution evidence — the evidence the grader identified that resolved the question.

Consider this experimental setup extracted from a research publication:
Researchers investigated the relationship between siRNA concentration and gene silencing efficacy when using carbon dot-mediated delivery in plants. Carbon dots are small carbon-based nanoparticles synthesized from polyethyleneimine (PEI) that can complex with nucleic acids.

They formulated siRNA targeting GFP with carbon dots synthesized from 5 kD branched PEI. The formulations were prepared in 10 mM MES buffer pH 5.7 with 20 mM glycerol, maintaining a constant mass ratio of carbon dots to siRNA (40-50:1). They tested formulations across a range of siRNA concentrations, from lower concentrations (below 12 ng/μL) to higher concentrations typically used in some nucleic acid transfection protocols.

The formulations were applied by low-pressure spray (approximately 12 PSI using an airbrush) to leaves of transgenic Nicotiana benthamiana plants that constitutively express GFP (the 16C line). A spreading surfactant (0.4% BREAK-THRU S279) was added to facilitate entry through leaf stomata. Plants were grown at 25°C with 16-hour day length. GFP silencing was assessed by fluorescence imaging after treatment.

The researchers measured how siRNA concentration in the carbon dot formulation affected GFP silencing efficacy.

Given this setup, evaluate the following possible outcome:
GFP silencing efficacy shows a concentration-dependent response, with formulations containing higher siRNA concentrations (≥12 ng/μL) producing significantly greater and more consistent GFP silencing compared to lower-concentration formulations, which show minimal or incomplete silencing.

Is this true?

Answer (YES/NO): NO